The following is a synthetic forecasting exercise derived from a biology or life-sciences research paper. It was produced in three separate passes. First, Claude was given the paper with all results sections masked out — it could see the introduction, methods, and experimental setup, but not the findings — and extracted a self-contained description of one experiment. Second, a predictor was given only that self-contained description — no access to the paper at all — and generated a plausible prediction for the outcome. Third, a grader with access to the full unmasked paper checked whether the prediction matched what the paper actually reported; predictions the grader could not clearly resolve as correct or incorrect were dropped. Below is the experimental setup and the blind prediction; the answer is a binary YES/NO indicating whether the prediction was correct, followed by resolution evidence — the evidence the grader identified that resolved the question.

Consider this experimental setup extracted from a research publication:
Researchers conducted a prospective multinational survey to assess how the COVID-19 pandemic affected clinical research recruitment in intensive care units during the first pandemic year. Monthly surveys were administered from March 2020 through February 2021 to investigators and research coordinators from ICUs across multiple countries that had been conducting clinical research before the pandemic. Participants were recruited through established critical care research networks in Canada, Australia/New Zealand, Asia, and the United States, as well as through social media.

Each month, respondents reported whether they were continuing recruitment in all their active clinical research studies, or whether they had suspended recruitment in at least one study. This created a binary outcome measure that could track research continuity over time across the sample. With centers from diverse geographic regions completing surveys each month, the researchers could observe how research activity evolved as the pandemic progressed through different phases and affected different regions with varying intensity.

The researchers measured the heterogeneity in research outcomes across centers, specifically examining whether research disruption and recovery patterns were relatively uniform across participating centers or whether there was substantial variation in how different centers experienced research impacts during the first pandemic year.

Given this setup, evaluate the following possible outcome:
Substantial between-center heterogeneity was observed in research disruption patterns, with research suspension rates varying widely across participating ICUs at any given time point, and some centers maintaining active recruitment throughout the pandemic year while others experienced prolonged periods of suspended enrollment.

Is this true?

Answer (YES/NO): YES